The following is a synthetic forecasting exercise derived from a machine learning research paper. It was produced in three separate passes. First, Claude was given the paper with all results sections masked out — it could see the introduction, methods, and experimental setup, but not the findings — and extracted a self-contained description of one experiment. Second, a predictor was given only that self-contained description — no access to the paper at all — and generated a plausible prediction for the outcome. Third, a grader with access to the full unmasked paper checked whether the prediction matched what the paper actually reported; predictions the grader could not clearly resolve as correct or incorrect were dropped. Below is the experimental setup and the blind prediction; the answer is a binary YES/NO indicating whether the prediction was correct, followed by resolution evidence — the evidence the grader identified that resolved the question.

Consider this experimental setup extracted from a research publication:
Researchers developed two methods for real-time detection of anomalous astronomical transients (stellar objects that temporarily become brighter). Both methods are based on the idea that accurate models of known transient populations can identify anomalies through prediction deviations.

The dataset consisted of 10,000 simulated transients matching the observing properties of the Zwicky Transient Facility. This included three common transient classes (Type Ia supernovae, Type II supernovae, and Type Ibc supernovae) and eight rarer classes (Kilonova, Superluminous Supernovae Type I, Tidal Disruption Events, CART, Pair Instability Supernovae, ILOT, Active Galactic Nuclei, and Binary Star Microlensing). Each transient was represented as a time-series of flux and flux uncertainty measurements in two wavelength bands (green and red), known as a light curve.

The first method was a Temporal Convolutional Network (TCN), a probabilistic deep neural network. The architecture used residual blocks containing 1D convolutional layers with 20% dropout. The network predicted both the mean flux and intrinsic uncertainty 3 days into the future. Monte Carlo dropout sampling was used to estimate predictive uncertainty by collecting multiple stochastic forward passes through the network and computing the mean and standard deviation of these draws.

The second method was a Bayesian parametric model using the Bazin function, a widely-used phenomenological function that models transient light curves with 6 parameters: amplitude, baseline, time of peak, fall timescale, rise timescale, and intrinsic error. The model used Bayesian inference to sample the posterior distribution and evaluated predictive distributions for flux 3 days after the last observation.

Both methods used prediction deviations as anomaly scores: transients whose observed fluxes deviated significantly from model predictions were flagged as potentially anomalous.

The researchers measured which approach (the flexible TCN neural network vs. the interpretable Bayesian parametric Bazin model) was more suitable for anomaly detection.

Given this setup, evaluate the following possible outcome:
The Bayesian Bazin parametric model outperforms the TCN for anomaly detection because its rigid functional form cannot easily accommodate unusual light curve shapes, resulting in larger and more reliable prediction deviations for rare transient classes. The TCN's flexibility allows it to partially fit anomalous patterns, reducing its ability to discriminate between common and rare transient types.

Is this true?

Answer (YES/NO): YES